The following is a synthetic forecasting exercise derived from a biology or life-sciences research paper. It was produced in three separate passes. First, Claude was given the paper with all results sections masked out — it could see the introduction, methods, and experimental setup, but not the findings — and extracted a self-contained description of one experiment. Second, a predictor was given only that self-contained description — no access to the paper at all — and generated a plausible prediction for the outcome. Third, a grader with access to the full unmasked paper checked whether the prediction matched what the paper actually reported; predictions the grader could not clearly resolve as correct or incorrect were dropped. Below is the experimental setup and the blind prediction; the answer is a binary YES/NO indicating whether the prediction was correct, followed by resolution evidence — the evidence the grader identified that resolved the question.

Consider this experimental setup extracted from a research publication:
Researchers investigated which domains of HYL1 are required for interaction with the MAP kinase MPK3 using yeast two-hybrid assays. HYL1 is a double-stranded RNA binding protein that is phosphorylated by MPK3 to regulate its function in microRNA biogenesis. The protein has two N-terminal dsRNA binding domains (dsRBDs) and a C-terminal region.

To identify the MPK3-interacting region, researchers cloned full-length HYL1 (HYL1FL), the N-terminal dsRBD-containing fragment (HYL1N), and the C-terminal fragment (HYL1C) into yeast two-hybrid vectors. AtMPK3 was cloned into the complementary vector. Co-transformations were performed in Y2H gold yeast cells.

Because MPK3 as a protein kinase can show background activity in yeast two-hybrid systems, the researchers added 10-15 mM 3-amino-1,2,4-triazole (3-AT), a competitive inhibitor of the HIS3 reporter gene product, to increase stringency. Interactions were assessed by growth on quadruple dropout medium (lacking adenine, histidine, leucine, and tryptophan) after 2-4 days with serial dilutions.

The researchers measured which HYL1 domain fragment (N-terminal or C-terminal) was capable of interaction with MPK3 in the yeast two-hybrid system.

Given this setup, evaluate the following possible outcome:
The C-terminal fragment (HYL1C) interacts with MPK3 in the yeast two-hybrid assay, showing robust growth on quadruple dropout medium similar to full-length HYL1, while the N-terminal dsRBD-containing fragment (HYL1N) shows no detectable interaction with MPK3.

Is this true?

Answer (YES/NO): NO